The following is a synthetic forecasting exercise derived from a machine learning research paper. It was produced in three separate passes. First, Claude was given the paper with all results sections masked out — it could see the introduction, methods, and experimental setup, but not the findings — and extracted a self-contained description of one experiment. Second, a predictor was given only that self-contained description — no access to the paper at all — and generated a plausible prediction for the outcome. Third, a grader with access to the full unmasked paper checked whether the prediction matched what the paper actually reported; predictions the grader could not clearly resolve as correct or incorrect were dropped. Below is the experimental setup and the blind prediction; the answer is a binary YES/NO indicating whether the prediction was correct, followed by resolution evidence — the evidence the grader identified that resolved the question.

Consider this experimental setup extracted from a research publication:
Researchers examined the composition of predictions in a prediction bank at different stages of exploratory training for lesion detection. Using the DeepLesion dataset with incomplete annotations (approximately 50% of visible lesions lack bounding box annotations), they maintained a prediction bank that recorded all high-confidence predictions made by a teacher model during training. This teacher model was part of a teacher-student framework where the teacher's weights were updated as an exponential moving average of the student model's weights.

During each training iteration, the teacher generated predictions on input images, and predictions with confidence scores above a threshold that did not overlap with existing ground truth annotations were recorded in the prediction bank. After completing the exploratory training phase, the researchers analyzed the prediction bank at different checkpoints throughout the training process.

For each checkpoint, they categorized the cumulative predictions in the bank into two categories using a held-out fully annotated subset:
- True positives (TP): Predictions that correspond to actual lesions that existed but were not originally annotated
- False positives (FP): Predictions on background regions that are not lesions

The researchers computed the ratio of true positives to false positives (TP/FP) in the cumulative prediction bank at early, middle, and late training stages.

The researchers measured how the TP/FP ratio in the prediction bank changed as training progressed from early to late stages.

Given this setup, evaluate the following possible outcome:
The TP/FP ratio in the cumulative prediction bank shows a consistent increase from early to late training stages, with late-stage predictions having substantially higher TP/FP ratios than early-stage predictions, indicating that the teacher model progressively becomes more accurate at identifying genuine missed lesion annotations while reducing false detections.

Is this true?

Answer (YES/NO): NO